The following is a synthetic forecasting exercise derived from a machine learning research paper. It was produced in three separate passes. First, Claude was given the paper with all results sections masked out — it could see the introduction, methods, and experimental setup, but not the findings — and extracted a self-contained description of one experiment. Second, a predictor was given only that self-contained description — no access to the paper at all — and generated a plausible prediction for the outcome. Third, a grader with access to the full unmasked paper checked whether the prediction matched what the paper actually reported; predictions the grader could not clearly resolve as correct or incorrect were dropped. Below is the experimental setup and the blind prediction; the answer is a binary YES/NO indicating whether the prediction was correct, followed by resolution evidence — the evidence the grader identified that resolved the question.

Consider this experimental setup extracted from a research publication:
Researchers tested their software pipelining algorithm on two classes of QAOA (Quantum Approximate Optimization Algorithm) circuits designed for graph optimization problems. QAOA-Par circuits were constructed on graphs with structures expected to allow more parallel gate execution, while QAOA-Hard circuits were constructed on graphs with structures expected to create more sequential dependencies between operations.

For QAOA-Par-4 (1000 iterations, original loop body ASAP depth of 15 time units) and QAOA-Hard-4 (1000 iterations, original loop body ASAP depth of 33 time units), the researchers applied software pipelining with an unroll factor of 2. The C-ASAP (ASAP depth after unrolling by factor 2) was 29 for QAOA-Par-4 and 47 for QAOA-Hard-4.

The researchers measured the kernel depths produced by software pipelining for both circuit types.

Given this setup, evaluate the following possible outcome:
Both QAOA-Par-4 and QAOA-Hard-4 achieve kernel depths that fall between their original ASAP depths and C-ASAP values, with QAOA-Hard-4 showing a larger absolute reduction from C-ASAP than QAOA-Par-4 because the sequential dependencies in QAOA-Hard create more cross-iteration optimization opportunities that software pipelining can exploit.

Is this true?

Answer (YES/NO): NO